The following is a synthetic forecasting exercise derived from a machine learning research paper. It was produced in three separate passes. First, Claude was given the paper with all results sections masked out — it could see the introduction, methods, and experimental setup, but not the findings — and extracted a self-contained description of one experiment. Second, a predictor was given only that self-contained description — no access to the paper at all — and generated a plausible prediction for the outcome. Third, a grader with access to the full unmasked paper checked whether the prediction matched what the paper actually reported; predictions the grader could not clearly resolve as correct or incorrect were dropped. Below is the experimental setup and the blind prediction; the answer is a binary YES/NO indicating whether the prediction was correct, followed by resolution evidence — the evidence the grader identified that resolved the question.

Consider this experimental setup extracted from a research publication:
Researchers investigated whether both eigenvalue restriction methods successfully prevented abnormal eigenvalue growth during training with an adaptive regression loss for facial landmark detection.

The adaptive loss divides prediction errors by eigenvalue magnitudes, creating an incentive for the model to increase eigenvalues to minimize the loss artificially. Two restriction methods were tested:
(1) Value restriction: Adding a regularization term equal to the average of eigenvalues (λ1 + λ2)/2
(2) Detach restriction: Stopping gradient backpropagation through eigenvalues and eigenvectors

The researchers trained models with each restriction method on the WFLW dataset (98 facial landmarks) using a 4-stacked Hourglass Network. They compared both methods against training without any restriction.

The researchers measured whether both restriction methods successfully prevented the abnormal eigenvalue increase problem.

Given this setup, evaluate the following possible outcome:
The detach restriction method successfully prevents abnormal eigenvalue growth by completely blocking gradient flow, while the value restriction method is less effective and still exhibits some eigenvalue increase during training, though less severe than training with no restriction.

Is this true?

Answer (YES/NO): NO